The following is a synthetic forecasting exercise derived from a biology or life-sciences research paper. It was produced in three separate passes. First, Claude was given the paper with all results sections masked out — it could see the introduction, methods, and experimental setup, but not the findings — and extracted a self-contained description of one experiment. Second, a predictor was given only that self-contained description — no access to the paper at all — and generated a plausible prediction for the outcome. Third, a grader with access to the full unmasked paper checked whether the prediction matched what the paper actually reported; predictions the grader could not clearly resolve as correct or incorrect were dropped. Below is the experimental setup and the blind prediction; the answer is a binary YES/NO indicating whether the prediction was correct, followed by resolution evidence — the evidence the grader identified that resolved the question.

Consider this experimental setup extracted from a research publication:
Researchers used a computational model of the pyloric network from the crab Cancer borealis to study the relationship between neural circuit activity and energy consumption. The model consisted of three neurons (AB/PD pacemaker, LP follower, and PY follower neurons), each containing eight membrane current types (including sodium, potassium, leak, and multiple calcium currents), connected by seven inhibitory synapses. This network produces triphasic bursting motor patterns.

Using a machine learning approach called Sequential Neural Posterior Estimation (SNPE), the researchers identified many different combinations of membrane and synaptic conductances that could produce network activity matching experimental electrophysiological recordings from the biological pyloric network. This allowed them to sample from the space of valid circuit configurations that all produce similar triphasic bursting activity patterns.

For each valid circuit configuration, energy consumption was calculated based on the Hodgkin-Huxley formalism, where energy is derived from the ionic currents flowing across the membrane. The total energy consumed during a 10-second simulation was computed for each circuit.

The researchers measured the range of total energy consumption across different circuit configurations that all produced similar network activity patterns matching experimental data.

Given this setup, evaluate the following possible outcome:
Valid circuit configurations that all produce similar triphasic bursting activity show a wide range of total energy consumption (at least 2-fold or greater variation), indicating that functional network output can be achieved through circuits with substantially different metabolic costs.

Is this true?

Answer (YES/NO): YES